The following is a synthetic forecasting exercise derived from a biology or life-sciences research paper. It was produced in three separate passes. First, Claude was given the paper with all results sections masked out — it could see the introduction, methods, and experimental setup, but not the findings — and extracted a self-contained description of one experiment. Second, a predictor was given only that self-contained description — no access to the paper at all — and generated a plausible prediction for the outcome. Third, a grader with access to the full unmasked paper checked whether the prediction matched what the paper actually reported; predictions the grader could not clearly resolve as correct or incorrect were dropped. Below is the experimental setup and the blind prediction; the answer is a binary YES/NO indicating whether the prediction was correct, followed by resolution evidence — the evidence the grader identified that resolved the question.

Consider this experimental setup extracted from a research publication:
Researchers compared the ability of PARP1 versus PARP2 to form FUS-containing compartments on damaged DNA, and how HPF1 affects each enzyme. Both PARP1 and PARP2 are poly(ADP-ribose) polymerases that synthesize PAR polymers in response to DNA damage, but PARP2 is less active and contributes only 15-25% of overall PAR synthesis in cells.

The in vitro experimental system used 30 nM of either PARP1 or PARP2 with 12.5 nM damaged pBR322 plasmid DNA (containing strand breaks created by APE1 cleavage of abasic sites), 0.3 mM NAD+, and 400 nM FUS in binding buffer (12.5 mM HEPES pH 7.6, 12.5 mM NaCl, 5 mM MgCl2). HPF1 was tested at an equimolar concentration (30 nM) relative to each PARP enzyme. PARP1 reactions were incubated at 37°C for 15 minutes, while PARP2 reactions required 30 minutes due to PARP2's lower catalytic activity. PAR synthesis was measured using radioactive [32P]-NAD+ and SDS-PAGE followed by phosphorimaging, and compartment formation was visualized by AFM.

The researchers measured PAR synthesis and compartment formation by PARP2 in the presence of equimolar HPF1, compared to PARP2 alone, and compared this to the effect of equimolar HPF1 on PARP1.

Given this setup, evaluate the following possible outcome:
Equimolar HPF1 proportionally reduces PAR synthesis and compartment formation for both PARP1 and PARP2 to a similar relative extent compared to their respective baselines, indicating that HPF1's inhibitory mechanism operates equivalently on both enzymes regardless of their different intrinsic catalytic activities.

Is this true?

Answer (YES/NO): NO